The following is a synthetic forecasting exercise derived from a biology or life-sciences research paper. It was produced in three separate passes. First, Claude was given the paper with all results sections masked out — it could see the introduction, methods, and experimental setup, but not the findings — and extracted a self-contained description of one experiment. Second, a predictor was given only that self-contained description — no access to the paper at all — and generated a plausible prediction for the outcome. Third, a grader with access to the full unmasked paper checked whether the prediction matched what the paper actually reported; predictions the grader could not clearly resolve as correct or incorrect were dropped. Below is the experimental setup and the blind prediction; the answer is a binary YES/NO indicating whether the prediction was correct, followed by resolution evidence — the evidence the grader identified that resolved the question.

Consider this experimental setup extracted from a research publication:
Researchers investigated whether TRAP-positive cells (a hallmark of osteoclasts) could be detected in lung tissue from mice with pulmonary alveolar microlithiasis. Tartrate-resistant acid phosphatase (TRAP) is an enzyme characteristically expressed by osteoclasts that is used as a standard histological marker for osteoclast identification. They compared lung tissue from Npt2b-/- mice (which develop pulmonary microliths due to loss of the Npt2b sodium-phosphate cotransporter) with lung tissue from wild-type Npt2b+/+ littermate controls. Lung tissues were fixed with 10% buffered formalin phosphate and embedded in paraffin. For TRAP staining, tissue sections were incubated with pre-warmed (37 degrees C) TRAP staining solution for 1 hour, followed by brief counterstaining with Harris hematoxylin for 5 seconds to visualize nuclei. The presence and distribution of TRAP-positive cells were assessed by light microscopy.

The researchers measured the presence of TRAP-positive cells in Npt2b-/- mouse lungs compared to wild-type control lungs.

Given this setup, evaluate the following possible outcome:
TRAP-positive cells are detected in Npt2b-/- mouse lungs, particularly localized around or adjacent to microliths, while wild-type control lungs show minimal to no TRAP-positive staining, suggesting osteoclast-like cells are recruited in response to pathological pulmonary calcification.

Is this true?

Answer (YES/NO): YES